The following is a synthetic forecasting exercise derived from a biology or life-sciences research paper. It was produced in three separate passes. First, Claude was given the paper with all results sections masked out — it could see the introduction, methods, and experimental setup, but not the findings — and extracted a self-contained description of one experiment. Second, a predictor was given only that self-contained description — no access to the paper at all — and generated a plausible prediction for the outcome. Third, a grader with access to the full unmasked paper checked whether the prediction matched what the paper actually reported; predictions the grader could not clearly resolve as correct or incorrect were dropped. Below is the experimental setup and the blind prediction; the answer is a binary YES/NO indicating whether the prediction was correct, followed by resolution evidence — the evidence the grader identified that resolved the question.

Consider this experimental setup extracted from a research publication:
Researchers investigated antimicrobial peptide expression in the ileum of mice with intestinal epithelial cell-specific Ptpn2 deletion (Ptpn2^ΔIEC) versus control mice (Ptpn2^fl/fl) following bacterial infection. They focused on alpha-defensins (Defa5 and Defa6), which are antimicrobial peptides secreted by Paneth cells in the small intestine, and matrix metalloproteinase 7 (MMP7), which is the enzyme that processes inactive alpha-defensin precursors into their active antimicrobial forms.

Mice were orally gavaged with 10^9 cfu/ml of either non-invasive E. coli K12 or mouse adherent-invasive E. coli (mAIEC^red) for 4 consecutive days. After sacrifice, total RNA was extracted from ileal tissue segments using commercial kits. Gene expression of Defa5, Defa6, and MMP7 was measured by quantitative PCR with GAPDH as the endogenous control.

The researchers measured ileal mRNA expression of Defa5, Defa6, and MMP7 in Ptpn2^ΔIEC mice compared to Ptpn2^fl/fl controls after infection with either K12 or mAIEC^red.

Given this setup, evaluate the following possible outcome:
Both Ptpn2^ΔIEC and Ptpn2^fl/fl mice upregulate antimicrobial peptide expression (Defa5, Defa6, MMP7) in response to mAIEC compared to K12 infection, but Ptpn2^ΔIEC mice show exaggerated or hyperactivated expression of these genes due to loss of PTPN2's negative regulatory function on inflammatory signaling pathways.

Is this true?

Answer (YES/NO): NO